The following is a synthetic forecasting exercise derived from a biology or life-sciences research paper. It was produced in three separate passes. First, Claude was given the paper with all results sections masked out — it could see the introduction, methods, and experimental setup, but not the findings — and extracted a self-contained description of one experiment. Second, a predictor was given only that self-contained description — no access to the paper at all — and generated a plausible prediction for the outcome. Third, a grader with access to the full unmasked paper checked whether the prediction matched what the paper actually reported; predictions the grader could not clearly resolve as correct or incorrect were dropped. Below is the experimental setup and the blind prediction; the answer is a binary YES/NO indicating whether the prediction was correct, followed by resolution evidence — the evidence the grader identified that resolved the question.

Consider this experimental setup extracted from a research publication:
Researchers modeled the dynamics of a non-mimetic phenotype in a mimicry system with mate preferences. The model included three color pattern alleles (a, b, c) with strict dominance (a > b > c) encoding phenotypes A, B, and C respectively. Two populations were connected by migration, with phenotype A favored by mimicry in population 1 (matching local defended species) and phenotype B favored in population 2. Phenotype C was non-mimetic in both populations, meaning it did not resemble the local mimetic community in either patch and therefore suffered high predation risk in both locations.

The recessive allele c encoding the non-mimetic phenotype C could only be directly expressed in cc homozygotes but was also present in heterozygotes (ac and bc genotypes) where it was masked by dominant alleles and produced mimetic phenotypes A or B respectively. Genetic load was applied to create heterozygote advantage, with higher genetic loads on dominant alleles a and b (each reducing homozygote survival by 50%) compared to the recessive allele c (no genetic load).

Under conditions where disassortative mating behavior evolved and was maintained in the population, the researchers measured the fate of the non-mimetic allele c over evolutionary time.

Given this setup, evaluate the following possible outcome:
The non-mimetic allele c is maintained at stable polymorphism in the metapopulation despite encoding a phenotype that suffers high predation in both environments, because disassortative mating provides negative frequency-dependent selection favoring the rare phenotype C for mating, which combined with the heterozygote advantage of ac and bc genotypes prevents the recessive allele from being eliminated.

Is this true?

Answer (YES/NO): YES